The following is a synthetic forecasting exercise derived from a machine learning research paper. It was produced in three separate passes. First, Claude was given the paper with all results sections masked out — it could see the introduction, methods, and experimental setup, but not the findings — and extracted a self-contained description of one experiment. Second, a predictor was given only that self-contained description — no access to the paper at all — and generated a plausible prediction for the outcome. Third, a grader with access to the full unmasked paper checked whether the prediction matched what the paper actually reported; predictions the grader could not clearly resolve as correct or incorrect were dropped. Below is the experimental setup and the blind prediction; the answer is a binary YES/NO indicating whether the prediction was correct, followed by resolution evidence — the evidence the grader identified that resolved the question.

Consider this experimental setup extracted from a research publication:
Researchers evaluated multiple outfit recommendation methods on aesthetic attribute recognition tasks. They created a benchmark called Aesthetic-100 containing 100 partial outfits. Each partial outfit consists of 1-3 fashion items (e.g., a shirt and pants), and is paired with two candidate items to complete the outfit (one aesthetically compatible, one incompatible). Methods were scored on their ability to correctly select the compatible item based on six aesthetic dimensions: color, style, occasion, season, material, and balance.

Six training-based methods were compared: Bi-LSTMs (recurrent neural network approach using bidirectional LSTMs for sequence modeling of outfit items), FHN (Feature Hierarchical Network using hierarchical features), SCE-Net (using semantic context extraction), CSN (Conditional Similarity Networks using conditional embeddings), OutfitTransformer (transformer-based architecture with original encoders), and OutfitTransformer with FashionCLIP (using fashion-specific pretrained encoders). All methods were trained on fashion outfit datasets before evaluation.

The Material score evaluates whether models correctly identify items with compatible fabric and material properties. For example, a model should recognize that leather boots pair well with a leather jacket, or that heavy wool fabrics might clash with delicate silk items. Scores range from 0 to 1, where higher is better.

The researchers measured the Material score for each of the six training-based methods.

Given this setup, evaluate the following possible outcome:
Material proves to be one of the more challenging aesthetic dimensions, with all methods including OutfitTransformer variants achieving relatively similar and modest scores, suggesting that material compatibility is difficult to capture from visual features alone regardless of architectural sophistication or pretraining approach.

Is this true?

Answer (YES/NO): YES